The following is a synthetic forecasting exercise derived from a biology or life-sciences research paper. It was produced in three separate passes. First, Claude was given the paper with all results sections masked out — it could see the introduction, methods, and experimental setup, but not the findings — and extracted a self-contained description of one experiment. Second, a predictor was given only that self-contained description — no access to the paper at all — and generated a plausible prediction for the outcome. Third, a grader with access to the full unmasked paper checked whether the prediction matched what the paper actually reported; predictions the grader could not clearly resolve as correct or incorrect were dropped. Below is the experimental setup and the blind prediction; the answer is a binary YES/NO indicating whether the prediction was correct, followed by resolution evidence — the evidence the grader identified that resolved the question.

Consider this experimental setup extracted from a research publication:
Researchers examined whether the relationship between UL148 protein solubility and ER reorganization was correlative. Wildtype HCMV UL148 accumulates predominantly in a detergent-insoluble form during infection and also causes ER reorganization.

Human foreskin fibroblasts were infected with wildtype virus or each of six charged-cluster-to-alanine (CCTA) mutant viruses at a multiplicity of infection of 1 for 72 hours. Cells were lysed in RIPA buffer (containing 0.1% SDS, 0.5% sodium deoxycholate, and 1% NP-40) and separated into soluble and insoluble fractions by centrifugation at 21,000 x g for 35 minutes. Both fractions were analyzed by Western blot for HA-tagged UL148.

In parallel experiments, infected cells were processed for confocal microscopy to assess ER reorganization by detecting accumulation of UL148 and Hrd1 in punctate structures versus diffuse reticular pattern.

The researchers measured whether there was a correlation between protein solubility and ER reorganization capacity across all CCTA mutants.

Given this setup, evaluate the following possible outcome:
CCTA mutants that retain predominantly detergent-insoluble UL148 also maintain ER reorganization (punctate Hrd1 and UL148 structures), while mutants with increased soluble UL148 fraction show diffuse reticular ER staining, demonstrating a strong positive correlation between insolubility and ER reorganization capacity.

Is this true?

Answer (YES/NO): YES